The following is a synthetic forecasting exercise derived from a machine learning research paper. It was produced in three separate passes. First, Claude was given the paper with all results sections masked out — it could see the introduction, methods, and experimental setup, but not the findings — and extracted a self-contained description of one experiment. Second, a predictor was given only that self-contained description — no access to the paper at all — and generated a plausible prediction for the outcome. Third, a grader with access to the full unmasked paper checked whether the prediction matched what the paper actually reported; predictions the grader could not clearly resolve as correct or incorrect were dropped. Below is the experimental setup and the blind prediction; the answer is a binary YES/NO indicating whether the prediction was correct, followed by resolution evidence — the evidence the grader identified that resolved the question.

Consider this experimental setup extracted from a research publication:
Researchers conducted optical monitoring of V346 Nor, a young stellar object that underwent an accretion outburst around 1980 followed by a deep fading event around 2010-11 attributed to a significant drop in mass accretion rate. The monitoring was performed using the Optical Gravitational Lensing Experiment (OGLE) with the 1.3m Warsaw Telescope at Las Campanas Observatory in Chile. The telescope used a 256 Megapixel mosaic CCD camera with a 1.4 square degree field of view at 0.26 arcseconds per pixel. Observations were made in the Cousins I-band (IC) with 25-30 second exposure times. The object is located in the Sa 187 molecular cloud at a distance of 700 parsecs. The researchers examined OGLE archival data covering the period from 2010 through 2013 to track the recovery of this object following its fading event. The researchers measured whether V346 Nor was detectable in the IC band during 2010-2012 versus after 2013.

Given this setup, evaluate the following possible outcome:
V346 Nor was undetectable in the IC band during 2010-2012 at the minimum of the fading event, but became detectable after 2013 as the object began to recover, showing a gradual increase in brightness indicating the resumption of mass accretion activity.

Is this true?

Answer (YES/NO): YES